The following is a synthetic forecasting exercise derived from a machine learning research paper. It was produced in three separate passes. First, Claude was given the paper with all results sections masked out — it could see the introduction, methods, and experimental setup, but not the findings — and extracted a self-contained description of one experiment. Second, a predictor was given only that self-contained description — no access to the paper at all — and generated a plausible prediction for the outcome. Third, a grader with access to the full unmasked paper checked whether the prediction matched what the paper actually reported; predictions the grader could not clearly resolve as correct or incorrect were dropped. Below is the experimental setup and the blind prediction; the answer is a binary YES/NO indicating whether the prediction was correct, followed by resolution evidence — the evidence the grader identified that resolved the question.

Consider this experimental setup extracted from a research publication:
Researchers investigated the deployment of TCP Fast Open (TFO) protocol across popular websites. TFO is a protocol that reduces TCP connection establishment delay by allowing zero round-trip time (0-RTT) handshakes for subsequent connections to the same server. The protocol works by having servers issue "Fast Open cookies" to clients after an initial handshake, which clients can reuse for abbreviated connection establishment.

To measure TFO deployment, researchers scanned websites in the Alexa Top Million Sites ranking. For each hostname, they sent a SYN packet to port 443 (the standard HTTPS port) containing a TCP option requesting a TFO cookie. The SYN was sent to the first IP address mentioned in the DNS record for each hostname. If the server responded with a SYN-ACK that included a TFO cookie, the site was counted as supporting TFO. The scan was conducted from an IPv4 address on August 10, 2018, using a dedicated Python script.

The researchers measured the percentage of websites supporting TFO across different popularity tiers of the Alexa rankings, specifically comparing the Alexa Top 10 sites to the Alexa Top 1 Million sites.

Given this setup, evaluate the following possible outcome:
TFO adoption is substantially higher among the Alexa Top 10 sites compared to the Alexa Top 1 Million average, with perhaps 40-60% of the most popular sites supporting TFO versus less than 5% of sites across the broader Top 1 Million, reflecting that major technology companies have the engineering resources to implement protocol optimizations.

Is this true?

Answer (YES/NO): YES